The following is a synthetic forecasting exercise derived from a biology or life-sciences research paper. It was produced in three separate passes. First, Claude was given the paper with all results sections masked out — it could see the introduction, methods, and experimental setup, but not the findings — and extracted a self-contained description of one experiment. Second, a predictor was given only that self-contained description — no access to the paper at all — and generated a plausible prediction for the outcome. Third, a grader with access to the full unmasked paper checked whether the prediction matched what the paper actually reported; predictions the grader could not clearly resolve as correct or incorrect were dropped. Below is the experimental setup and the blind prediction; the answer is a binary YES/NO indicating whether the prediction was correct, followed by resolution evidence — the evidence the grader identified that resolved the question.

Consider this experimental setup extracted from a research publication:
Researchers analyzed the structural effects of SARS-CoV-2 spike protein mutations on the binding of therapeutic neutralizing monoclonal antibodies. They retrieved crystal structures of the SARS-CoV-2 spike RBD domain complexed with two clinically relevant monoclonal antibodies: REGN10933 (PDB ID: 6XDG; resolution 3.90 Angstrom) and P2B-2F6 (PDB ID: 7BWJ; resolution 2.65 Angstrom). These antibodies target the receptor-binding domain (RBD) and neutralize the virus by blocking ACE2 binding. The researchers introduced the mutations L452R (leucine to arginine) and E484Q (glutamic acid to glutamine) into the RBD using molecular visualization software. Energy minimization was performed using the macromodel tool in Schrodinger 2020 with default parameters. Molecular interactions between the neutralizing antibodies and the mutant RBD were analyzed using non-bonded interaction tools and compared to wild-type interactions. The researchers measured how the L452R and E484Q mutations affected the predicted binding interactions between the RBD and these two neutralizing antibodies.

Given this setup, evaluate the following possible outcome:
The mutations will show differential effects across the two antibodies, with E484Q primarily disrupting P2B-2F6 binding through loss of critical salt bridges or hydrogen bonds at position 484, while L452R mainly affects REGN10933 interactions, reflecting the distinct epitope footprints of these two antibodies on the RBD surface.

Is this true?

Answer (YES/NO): NO